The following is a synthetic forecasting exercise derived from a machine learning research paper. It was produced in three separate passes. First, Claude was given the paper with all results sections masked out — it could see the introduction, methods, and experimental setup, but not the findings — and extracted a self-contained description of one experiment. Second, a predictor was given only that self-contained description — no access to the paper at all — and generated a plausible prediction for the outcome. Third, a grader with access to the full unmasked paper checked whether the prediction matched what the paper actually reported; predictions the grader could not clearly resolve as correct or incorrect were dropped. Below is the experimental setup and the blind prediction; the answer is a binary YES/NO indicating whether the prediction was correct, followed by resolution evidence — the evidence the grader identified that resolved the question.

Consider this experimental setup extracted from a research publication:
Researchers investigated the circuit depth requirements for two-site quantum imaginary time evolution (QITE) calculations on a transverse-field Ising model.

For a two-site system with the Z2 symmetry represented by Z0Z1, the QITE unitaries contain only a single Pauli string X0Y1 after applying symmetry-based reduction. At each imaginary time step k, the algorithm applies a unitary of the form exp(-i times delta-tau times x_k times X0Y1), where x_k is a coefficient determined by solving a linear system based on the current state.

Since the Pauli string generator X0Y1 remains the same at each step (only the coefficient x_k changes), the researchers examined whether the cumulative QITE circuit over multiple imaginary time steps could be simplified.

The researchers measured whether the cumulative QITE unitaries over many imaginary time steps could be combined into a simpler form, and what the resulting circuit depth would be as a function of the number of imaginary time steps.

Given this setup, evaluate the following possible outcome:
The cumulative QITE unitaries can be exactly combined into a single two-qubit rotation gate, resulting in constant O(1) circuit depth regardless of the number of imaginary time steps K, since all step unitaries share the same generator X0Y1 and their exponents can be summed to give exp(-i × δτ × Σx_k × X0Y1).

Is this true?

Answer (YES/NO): YES